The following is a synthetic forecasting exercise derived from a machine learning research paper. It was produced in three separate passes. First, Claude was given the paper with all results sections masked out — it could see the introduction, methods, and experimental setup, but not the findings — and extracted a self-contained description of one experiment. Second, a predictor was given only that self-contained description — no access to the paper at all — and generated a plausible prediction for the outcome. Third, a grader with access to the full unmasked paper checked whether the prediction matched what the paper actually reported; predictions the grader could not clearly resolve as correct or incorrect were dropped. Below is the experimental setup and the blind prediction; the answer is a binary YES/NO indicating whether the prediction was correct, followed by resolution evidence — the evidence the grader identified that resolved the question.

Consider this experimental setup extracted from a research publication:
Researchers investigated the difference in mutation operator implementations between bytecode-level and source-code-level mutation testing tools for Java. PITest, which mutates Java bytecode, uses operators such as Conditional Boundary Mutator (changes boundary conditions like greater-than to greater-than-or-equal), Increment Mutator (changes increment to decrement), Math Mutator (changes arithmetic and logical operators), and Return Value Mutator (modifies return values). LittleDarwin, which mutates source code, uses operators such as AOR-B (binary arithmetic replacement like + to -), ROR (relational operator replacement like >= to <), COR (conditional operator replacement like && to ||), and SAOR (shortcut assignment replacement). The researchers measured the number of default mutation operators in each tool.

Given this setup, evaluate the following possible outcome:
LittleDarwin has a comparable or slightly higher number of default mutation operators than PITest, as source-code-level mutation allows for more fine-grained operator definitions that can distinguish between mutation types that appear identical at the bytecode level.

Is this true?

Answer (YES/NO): YES